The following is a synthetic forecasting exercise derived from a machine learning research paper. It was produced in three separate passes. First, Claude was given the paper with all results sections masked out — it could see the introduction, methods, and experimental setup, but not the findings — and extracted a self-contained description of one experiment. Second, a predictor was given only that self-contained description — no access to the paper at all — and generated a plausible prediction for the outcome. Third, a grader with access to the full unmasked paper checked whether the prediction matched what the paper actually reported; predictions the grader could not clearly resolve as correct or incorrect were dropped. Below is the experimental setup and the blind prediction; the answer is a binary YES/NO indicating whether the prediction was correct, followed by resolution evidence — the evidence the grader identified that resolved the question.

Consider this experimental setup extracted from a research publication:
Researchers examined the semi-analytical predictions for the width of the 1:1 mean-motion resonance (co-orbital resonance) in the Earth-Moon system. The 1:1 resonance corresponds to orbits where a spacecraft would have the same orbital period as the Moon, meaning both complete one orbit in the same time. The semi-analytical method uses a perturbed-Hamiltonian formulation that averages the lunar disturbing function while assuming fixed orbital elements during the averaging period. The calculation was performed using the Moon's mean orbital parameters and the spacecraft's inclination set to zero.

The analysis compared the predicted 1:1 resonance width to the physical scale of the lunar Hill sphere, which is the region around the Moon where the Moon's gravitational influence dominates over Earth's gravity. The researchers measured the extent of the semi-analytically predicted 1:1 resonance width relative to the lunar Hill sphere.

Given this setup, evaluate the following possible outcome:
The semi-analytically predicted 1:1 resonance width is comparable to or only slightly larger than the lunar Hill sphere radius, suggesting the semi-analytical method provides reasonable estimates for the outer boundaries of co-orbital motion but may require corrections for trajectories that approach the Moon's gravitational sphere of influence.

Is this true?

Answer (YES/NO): NO